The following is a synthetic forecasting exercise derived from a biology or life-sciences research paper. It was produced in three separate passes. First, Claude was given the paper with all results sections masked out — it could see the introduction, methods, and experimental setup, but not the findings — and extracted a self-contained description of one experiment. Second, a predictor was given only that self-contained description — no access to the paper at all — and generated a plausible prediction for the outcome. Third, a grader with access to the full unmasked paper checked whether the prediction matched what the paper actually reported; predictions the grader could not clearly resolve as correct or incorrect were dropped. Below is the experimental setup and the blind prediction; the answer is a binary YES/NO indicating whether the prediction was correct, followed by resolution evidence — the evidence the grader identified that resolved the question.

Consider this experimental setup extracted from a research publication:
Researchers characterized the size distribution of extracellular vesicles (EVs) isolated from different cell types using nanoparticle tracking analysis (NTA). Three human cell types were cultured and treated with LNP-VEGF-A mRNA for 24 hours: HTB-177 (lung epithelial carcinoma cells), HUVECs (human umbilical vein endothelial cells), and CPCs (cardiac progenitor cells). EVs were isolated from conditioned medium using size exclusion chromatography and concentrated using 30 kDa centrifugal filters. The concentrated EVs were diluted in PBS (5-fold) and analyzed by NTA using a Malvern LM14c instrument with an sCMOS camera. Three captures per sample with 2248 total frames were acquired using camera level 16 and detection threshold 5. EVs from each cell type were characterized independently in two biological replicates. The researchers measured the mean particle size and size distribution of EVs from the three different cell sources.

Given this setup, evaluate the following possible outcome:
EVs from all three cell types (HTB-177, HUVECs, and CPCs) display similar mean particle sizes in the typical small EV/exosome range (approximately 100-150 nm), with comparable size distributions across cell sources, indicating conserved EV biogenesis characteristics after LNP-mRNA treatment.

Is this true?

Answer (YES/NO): NO